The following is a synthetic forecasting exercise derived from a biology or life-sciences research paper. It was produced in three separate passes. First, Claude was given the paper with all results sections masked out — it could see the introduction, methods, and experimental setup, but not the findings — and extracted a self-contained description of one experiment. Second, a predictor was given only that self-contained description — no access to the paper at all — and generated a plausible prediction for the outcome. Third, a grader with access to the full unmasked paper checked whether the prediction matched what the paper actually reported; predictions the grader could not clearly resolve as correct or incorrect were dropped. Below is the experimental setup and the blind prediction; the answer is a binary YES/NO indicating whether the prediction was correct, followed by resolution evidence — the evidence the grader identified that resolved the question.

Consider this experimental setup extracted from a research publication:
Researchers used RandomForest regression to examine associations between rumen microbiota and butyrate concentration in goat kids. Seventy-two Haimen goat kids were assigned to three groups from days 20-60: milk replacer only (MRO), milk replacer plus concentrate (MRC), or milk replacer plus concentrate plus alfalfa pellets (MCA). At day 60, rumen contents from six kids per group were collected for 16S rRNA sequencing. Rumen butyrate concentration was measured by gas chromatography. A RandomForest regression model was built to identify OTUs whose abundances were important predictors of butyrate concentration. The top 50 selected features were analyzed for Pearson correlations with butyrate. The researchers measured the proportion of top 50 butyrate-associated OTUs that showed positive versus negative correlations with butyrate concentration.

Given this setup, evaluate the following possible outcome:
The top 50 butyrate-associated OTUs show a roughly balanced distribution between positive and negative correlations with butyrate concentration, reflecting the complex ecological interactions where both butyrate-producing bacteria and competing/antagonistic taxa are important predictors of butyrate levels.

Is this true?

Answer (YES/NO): NO